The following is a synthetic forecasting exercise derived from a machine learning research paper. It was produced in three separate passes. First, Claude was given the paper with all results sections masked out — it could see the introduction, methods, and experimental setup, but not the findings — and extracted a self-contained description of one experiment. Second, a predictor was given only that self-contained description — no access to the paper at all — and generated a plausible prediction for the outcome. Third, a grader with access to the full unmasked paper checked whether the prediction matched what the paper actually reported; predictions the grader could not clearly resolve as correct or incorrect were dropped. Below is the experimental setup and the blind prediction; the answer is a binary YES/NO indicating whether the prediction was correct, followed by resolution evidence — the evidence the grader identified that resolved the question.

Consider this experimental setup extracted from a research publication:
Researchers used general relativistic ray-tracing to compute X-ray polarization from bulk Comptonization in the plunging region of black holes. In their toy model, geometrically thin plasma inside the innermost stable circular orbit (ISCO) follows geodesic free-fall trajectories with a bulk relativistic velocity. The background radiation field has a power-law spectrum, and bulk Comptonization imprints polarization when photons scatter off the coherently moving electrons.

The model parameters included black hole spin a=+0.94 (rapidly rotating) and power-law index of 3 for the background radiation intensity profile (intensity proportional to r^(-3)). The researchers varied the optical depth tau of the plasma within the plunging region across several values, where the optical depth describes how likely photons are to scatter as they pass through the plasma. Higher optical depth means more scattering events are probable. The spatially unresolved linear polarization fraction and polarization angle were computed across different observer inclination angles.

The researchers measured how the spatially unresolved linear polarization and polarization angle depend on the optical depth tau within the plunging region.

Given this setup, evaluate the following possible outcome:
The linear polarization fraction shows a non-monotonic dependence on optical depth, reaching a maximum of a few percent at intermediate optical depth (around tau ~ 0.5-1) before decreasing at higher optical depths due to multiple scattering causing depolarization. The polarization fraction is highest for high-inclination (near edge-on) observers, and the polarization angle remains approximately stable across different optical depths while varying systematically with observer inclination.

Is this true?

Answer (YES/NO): NO